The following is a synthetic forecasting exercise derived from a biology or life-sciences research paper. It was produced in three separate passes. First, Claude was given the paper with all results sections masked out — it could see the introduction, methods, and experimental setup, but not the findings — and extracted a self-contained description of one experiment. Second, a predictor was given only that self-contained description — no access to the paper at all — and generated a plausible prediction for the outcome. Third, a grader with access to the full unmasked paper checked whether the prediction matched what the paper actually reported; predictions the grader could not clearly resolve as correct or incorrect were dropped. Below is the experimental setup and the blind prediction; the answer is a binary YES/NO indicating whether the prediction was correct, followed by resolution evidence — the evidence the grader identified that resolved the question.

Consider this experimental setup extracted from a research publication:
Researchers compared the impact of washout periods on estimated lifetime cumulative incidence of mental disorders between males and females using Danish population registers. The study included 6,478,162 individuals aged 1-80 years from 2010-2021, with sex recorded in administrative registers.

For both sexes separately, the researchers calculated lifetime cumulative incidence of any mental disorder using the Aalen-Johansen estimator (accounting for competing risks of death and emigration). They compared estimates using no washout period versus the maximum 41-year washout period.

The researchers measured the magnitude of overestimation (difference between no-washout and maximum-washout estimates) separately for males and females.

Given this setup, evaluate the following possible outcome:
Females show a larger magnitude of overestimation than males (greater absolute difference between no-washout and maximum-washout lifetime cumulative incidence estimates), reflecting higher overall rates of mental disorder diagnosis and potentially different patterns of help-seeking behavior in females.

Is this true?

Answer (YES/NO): YES